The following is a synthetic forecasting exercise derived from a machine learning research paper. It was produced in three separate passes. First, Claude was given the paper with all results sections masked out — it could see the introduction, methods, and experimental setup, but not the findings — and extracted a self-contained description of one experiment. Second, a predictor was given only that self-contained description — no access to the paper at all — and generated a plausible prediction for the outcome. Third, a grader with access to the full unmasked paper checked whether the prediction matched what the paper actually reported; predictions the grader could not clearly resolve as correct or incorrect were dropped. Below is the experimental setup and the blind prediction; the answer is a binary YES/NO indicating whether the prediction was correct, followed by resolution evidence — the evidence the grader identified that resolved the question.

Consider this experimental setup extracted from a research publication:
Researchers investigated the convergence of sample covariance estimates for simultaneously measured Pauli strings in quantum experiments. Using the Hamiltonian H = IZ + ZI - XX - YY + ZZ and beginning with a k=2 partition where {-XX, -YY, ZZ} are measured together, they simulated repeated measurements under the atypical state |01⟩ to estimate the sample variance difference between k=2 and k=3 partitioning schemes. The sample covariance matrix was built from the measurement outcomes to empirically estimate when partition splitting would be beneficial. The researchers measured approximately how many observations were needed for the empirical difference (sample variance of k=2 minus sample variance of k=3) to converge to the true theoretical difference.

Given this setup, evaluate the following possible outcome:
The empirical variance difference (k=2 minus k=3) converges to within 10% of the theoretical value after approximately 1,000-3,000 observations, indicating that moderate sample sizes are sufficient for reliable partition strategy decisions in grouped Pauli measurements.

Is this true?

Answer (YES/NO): NO